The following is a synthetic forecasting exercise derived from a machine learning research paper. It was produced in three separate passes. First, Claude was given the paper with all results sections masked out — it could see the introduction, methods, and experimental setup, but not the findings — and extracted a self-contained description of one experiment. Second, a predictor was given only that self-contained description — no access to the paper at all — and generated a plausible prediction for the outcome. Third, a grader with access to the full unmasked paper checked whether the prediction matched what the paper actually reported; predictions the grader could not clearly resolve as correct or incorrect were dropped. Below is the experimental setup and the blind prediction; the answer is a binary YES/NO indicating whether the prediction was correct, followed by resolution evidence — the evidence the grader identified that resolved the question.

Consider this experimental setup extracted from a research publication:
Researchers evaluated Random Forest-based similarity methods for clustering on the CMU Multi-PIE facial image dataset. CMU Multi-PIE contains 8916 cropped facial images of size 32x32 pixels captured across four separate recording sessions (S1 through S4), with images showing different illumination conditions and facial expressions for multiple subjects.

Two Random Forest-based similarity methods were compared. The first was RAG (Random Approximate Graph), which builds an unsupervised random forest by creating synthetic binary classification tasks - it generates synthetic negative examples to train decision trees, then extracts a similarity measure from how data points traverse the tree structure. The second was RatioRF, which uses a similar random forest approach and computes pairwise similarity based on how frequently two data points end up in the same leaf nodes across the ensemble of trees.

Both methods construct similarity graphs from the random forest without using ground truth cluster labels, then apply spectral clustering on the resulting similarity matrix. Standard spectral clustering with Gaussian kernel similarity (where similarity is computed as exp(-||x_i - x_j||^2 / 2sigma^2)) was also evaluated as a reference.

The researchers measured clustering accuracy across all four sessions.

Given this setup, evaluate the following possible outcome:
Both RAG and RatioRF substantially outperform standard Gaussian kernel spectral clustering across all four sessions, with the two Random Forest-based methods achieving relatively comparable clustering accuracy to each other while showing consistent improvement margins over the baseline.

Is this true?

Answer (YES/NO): NO